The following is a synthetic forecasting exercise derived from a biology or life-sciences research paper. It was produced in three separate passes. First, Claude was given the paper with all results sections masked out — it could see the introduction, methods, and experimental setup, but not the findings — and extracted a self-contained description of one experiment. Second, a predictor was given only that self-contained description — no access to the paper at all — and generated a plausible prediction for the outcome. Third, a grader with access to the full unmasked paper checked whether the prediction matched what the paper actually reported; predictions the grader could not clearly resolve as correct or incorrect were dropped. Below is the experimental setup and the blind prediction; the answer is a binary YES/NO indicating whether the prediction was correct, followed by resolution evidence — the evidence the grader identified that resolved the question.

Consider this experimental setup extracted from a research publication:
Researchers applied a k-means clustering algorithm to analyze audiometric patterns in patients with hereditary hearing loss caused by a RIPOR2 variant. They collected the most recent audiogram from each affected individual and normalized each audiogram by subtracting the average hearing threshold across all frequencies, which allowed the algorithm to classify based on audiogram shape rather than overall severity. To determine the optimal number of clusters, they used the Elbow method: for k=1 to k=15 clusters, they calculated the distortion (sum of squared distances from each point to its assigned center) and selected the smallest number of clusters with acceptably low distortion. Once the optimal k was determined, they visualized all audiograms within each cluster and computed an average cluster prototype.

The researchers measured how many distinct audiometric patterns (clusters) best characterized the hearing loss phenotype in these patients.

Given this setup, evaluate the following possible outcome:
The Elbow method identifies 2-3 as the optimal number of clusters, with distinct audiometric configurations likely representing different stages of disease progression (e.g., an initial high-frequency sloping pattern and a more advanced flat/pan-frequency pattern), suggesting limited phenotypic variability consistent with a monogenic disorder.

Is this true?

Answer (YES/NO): NO